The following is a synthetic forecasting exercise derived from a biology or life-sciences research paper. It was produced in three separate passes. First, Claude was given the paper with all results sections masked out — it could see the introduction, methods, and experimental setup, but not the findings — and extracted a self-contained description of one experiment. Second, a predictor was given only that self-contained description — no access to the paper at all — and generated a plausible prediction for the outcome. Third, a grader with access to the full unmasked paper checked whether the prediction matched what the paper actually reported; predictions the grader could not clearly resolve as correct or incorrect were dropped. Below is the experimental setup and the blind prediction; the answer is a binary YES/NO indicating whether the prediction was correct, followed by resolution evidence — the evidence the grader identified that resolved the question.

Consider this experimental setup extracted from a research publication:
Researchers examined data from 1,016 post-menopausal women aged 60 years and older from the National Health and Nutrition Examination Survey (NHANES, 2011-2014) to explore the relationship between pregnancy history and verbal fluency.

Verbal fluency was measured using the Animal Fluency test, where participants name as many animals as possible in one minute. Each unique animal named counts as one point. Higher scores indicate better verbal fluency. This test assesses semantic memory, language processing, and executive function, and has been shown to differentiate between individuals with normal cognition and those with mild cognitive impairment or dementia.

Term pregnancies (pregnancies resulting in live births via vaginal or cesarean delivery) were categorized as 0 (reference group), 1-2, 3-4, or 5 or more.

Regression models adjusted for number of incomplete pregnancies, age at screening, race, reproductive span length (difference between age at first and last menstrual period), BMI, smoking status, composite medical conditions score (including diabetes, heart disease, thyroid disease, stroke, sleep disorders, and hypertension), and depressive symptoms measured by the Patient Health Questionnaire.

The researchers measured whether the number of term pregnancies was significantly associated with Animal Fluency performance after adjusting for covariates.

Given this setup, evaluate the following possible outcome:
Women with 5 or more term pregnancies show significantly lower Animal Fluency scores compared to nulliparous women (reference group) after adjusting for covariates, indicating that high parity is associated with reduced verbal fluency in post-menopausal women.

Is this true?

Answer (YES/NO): NO